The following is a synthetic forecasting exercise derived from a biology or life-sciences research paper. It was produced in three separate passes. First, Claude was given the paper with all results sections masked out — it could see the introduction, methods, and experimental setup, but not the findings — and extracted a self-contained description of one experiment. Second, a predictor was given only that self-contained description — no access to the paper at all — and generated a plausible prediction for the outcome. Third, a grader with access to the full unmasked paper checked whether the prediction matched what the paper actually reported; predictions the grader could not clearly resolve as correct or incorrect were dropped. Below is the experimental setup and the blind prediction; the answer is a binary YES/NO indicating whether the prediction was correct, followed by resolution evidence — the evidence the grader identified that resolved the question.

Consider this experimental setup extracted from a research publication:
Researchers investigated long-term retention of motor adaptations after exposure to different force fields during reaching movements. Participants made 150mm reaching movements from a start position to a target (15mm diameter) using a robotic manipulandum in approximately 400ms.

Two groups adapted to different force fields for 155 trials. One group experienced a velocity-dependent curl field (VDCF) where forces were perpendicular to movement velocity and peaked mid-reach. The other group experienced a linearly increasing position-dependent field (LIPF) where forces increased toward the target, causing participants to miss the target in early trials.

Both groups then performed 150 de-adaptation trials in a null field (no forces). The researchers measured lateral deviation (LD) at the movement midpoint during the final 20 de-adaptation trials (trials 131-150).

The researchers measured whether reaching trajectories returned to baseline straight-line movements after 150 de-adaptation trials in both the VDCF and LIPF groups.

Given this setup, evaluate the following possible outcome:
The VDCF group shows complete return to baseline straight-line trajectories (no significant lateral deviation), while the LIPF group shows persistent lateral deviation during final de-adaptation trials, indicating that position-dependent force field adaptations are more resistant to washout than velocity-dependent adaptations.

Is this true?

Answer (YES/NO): NO